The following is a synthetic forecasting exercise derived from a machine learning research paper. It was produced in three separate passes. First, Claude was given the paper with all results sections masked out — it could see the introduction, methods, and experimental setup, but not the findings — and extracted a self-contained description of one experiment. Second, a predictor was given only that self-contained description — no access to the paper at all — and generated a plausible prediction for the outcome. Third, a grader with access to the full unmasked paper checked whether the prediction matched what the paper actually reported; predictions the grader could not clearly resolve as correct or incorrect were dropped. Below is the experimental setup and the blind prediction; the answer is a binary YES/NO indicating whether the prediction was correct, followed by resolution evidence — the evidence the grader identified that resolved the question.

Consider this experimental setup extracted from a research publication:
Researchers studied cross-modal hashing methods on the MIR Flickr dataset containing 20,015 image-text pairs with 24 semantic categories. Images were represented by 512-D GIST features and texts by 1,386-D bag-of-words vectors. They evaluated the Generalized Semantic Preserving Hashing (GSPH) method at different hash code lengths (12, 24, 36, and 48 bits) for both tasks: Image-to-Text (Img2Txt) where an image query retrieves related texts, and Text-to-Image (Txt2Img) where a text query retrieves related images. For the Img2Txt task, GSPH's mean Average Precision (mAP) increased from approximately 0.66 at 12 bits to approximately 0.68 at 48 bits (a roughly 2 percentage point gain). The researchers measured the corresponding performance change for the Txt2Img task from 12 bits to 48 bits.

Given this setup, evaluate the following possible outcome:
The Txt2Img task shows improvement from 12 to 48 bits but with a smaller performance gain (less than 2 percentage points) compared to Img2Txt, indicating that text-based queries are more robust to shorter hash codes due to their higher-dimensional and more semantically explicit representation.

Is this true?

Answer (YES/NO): NO